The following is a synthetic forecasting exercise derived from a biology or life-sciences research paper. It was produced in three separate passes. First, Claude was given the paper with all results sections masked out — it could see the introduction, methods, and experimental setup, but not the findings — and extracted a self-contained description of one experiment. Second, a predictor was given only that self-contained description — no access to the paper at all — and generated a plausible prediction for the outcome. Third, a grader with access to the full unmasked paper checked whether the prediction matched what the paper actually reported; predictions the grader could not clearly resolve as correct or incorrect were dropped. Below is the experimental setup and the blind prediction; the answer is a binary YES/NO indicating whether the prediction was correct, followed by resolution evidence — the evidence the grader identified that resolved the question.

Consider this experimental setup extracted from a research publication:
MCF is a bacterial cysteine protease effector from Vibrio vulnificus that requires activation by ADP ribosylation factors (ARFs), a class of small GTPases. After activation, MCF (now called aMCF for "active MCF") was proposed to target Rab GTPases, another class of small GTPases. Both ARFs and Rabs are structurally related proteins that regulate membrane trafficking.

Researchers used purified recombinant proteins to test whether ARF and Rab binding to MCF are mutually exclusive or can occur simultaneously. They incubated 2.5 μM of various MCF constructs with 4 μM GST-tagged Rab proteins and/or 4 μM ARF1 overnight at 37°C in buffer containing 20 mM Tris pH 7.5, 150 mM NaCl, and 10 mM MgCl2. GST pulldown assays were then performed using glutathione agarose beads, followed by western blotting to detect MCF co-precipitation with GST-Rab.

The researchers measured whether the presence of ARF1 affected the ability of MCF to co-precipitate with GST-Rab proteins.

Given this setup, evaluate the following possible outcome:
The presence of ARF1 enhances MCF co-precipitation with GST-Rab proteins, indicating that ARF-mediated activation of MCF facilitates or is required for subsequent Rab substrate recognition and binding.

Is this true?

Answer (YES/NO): NO